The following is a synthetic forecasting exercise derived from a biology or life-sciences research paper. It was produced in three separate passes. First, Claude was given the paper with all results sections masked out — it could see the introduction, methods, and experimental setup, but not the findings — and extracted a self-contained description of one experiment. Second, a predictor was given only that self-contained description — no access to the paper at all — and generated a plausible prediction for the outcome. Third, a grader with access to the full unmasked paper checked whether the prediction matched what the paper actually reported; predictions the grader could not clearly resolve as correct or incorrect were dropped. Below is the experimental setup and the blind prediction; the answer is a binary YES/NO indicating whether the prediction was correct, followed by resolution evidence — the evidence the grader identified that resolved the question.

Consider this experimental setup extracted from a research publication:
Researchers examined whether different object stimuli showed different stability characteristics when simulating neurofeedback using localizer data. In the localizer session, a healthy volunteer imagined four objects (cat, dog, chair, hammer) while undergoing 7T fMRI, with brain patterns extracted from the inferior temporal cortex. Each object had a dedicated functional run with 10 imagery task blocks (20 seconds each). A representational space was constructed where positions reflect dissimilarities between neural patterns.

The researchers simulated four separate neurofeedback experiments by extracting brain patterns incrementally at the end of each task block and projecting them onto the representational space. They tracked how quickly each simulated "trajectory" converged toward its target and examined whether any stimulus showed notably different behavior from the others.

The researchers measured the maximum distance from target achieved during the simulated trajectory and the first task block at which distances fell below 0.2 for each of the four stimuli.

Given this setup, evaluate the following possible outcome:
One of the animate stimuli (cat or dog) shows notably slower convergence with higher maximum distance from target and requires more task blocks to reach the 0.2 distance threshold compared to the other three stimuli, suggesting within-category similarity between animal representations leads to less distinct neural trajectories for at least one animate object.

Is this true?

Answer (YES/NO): NO